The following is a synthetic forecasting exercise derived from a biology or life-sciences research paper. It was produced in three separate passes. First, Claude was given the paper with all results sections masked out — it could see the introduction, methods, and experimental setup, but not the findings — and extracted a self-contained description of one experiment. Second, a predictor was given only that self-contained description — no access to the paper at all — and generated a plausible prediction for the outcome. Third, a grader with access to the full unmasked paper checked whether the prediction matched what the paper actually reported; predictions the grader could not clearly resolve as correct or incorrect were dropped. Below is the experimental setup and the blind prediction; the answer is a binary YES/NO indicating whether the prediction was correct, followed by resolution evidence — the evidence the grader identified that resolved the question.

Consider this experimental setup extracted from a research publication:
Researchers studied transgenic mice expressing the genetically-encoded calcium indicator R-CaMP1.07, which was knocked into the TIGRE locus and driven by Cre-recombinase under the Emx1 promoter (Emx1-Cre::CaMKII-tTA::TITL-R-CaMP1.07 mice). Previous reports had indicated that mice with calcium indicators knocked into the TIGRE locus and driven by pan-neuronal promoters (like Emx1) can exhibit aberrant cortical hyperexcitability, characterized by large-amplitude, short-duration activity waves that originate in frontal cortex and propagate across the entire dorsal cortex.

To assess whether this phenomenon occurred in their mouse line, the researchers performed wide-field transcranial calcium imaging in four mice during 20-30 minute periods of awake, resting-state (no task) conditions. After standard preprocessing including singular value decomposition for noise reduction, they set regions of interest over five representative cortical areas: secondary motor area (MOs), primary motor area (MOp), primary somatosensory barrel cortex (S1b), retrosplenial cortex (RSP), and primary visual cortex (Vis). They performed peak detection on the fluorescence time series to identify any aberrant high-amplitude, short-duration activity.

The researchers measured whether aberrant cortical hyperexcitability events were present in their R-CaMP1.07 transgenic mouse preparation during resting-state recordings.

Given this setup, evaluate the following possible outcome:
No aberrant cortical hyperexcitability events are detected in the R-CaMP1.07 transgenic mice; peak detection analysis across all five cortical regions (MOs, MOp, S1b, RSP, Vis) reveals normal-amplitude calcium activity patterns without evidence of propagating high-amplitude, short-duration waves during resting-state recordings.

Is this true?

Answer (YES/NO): YES